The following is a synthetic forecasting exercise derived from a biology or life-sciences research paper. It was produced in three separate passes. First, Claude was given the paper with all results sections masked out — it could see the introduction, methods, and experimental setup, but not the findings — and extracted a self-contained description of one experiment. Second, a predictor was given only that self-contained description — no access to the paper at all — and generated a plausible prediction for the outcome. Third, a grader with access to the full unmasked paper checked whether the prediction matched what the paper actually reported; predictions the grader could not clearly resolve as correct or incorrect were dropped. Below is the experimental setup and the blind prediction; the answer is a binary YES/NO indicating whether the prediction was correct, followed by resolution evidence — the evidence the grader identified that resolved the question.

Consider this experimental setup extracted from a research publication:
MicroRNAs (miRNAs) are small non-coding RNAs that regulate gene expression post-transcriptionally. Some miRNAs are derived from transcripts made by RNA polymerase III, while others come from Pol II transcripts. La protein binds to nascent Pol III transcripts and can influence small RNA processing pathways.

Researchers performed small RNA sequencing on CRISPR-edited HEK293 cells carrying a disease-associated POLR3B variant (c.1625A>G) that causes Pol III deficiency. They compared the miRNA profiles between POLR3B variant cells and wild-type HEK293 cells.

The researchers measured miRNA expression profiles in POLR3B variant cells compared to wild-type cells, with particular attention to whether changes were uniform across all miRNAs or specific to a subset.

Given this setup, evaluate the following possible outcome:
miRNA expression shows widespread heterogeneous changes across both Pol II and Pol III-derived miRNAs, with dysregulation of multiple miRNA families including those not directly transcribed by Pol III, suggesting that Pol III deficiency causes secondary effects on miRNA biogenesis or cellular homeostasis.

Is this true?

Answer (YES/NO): NO